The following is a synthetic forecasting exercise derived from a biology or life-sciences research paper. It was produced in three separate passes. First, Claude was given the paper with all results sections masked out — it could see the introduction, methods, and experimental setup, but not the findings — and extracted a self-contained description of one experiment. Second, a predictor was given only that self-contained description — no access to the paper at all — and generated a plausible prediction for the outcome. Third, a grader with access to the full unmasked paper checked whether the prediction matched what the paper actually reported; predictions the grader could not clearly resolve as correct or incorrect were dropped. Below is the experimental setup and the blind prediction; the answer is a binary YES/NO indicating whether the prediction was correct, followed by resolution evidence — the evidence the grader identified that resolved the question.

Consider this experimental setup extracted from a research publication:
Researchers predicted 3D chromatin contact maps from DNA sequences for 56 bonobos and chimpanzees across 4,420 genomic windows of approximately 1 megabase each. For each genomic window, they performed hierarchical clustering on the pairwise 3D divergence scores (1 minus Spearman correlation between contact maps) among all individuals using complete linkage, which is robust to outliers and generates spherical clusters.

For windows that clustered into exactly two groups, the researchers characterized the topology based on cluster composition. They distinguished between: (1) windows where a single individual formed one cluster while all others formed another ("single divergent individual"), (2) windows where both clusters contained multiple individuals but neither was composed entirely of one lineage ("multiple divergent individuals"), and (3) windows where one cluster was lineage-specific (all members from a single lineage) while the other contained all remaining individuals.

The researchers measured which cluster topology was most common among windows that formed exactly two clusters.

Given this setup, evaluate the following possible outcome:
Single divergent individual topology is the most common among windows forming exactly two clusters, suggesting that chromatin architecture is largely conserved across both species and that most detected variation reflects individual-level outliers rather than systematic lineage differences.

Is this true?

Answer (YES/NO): NO